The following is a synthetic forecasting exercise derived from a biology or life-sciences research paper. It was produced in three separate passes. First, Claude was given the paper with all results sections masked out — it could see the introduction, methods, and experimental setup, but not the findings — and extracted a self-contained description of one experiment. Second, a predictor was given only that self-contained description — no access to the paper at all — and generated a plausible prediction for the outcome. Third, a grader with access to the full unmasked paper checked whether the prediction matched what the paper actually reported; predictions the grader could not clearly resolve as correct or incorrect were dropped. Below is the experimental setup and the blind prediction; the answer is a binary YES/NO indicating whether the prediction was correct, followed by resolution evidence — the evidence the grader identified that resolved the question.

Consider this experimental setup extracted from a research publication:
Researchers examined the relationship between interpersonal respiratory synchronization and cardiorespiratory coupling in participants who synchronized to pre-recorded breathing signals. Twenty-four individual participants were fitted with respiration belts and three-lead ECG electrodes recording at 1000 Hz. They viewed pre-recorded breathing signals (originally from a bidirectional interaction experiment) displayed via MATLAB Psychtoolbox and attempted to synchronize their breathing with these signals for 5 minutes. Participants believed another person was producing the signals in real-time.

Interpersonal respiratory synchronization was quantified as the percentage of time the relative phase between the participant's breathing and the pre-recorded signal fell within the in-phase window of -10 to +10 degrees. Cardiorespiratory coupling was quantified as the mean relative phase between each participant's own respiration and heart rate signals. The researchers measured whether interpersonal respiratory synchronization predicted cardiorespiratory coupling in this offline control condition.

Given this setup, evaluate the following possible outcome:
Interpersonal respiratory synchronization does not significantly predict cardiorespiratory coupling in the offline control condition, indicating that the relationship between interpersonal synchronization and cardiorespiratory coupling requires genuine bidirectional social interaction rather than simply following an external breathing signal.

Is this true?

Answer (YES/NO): NO